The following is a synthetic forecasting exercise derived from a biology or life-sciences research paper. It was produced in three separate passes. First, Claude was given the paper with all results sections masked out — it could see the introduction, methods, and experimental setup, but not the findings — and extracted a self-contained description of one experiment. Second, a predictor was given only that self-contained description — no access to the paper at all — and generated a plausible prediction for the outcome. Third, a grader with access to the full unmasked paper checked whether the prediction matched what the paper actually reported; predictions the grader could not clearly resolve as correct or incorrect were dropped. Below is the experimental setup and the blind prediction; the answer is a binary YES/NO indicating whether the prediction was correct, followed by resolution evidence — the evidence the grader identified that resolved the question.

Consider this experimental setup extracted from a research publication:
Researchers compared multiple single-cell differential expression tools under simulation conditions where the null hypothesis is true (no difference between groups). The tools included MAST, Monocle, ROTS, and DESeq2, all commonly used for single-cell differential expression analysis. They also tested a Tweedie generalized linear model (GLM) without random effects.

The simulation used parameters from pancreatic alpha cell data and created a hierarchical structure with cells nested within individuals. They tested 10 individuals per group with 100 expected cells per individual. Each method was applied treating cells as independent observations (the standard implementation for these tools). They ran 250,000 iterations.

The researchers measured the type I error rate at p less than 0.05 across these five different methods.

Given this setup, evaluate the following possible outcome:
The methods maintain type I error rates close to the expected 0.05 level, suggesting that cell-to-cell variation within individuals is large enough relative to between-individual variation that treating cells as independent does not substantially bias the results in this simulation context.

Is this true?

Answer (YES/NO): NO